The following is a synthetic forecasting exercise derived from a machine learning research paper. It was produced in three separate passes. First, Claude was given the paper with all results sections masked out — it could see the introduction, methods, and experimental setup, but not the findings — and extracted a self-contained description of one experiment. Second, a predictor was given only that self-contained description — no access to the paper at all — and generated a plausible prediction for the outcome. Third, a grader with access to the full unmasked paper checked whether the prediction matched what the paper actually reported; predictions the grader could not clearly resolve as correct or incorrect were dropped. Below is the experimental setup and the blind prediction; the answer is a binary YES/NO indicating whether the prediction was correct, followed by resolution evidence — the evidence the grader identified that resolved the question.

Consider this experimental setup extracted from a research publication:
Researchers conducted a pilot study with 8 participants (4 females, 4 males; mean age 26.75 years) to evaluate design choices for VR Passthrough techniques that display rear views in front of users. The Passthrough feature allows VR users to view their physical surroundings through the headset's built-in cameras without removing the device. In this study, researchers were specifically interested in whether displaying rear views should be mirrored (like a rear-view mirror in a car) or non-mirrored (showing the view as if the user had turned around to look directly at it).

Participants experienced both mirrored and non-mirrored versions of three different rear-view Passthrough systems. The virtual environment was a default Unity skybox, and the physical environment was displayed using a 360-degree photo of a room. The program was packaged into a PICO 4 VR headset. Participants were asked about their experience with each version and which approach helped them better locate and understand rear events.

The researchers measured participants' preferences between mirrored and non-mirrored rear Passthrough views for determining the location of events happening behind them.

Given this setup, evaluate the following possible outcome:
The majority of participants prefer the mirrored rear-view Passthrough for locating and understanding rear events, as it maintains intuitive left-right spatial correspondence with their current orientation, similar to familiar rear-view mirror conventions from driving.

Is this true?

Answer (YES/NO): YES